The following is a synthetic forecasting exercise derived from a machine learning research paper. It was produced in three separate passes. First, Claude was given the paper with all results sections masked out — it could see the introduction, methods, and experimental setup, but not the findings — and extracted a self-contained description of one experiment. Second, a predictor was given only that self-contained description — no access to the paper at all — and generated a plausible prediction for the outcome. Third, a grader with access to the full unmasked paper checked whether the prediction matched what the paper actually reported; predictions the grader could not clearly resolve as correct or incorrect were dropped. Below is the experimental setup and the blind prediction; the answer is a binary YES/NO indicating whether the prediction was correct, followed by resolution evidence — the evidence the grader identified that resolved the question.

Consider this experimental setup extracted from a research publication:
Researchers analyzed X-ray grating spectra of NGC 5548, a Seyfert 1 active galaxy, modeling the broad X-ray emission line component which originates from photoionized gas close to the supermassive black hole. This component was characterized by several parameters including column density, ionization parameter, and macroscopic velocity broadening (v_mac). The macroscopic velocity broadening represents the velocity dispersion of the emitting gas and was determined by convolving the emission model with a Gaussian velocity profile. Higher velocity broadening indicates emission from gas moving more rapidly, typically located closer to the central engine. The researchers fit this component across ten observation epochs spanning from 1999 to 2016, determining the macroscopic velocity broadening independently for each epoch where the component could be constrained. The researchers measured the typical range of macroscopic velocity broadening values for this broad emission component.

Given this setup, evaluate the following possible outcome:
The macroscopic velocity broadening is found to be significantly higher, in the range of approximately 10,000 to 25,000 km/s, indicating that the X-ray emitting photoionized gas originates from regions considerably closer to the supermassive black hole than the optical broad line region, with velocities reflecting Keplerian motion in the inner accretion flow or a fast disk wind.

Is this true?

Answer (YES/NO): NO